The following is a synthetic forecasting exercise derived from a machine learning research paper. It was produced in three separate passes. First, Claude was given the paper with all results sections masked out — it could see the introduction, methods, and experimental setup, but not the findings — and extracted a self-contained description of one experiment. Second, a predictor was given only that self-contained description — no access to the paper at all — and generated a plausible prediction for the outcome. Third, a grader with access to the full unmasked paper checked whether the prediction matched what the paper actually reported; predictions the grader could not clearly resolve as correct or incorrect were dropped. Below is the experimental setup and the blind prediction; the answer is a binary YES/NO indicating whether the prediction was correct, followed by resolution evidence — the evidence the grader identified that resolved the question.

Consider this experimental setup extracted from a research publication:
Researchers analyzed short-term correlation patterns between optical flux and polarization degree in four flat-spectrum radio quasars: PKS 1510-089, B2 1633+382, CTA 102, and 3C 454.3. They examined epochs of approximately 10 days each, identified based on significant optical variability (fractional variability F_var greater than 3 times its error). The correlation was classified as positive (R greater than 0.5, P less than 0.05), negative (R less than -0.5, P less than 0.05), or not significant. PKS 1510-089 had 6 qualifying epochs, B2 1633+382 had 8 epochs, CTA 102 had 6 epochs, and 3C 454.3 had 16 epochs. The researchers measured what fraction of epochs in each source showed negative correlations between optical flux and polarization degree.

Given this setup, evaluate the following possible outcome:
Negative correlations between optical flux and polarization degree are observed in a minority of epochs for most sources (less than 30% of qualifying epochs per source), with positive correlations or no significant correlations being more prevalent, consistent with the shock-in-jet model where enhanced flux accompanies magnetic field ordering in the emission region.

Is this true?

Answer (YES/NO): YES